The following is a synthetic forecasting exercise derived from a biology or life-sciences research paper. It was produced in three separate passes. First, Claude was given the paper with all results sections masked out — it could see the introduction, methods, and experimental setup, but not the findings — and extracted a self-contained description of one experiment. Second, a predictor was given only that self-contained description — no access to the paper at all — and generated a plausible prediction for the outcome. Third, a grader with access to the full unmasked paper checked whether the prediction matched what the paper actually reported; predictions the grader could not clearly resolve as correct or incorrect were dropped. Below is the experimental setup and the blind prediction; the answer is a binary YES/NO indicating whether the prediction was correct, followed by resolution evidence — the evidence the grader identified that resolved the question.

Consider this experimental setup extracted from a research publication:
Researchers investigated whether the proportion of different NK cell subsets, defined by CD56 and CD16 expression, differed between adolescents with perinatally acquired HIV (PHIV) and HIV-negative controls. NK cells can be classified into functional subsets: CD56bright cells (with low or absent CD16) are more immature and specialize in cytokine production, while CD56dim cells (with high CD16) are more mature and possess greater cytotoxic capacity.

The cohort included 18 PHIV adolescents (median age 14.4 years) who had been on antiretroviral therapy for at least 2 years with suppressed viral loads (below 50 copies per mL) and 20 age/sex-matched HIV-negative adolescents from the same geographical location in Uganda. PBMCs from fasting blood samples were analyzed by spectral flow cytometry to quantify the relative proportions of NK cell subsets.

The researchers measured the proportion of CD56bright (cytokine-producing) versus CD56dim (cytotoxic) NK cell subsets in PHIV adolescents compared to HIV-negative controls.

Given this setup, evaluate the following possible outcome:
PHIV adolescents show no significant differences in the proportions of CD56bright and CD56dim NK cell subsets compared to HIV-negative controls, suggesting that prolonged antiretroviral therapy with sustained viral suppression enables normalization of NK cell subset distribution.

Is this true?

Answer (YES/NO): YES